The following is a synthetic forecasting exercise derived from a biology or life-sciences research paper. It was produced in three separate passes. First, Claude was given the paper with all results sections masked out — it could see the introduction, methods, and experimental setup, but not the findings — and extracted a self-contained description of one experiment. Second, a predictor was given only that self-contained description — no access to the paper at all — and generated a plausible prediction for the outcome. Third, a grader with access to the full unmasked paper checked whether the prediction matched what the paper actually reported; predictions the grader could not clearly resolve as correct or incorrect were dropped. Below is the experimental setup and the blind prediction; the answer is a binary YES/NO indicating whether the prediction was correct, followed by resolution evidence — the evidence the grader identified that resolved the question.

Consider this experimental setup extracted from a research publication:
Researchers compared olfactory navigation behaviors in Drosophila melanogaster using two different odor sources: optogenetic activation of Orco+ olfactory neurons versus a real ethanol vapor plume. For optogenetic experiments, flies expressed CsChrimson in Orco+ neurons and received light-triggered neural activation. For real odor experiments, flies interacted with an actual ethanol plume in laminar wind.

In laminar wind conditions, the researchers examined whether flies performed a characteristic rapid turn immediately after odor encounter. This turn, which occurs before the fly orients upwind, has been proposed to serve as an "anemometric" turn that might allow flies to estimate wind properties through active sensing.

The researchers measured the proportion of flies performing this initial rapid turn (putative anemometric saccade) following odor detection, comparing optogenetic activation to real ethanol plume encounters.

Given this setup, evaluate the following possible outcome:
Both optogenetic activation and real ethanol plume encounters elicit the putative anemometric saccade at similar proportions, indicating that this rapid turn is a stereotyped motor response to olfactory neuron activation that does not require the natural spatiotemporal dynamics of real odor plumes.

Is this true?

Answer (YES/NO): NO